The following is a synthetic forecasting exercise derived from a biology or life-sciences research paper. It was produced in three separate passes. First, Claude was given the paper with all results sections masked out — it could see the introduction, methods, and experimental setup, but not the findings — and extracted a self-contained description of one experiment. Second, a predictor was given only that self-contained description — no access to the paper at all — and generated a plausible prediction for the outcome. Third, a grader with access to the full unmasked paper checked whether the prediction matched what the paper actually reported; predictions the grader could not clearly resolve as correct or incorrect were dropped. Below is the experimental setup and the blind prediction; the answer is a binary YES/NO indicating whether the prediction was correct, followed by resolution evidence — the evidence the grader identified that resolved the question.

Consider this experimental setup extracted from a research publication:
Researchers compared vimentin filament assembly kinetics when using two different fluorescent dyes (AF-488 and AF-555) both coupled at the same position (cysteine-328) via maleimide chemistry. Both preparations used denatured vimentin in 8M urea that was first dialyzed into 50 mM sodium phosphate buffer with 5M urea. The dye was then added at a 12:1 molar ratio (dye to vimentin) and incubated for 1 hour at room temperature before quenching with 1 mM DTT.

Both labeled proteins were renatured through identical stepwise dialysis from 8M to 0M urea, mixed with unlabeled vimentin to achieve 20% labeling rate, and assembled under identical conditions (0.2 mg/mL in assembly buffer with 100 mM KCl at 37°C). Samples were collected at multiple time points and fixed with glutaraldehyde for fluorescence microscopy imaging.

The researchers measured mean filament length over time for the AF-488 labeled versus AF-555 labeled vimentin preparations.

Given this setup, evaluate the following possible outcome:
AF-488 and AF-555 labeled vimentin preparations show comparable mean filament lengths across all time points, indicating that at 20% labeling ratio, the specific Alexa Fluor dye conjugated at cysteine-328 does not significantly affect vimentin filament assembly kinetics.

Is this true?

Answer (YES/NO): NO